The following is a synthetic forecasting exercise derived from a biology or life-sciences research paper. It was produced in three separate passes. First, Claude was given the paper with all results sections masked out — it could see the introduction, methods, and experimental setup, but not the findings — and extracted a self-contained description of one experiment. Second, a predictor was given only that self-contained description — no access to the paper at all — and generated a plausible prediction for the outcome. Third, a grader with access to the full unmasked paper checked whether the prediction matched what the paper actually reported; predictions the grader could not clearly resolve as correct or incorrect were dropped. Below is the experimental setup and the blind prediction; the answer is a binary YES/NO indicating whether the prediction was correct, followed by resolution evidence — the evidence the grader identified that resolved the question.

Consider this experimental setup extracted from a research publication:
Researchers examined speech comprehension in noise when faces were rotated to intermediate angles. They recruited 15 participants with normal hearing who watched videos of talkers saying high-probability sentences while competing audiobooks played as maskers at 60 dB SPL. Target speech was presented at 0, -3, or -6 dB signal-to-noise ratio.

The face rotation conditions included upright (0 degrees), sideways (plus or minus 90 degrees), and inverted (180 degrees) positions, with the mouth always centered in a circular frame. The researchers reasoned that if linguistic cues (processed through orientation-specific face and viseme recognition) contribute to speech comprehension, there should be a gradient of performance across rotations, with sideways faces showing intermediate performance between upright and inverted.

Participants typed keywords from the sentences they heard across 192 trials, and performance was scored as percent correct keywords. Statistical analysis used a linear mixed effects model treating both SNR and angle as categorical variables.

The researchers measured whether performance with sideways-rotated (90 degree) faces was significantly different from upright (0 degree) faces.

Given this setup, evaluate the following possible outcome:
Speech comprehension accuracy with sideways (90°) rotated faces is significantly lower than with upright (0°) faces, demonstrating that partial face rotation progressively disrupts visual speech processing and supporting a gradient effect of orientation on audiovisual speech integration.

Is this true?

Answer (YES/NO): NO